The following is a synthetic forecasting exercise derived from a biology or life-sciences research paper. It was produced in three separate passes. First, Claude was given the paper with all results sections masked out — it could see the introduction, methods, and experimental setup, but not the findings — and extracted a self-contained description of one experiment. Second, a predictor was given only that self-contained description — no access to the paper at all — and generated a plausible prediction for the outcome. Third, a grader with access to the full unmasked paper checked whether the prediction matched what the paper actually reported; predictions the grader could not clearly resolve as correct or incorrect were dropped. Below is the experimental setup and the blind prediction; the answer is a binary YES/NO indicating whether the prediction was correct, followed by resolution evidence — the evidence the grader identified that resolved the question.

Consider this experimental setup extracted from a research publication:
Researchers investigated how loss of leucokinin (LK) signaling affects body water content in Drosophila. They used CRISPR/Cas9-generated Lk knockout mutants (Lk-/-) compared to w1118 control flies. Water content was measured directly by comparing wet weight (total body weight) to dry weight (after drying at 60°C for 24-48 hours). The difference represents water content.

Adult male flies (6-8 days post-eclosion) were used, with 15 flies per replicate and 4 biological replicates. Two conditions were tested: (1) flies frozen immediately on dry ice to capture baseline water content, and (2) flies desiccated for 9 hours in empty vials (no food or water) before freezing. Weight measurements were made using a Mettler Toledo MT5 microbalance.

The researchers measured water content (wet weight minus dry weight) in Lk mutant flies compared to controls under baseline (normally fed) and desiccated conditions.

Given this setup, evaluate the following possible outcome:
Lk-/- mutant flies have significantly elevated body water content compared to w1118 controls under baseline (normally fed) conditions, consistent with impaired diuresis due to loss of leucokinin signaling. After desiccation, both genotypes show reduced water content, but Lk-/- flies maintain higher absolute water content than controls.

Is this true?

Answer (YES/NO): YES